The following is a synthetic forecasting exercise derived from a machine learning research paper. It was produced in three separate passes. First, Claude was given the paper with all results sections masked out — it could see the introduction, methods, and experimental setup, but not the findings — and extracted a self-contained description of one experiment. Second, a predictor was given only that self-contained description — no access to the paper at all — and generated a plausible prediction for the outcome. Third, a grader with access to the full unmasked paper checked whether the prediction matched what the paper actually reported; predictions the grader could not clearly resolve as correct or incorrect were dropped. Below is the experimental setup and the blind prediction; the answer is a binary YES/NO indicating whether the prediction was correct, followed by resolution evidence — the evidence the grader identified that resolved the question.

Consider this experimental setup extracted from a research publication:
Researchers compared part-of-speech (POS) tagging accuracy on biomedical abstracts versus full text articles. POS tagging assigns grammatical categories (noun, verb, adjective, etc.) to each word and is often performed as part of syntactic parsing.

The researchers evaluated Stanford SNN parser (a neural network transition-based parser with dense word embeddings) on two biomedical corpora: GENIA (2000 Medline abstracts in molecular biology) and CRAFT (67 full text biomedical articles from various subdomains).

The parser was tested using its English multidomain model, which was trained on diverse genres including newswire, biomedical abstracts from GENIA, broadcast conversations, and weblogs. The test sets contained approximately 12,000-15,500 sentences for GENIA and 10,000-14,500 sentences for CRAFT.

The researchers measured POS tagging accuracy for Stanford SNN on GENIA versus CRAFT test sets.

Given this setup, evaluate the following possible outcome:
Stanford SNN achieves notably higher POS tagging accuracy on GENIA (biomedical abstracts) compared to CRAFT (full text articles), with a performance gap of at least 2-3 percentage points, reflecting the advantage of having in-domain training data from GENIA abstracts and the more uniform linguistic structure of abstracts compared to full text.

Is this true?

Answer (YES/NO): YES